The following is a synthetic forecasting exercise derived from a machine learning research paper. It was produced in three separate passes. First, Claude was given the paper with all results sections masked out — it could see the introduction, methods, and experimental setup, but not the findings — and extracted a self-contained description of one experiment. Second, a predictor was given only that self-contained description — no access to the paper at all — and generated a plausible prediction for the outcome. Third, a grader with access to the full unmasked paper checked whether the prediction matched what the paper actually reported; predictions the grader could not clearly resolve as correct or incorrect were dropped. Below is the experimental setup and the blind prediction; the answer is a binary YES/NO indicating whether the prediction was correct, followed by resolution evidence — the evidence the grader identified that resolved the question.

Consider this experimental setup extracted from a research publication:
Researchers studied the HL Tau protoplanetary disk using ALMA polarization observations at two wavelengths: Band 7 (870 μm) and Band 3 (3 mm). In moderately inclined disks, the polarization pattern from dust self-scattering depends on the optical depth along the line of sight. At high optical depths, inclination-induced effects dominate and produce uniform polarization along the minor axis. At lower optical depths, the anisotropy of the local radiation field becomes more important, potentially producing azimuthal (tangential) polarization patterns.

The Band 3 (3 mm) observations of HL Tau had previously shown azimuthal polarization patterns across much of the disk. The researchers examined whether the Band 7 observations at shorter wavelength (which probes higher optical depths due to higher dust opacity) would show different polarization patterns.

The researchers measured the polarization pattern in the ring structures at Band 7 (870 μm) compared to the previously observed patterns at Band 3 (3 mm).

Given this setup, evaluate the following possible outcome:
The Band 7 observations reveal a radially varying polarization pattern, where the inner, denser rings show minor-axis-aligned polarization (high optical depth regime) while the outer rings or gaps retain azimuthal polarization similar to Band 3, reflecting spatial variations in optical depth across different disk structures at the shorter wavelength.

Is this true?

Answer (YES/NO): NO